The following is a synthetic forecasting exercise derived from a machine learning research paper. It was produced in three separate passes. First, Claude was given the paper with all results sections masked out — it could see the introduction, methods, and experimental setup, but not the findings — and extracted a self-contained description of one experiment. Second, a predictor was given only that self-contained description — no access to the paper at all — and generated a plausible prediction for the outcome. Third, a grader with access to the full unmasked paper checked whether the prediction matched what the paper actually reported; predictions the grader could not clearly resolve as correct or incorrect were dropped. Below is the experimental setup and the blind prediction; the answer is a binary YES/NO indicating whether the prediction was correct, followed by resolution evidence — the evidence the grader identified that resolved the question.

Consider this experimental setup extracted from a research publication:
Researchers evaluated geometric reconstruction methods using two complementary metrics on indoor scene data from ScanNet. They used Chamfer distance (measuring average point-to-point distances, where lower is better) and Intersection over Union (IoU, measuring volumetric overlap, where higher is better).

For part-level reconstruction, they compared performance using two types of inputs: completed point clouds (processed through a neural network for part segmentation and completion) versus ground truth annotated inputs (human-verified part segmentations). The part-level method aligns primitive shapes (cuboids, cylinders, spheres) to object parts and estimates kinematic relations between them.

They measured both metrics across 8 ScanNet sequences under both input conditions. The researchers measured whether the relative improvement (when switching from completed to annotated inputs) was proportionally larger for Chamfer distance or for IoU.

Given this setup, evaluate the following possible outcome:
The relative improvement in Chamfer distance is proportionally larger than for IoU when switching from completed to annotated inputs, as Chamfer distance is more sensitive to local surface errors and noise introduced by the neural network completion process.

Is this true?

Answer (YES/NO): NO